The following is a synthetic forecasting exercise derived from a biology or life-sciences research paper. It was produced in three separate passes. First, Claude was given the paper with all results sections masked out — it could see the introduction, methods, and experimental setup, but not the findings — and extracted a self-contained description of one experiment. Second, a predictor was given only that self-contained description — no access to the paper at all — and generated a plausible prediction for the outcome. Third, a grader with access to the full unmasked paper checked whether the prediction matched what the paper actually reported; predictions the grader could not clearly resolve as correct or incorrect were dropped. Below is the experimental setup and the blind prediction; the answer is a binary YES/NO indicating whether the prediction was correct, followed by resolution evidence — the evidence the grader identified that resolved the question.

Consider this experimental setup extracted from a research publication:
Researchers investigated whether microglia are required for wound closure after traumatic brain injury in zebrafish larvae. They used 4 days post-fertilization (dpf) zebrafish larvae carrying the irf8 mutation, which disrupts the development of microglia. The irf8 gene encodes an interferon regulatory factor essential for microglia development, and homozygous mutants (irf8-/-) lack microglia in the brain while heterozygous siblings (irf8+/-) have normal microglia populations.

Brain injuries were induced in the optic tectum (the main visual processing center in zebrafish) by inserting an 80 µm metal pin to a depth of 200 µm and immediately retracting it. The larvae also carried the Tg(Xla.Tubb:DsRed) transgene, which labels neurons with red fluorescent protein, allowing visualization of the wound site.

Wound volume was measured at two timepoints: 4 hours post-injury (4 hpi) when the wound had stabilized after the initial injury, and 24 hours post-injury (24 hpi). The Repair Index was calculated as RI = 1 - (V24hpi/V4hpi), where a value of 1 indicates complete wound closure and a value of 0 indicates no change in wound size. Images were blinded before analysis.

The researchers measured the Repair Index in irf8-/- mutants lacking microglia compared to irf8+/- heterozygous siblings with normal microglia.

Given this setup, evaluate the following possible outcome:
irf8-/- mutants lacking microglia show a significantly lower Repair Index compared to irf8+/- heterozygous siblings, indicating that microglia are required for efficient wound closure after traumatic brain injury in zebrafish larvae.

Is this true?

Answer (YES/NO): YES